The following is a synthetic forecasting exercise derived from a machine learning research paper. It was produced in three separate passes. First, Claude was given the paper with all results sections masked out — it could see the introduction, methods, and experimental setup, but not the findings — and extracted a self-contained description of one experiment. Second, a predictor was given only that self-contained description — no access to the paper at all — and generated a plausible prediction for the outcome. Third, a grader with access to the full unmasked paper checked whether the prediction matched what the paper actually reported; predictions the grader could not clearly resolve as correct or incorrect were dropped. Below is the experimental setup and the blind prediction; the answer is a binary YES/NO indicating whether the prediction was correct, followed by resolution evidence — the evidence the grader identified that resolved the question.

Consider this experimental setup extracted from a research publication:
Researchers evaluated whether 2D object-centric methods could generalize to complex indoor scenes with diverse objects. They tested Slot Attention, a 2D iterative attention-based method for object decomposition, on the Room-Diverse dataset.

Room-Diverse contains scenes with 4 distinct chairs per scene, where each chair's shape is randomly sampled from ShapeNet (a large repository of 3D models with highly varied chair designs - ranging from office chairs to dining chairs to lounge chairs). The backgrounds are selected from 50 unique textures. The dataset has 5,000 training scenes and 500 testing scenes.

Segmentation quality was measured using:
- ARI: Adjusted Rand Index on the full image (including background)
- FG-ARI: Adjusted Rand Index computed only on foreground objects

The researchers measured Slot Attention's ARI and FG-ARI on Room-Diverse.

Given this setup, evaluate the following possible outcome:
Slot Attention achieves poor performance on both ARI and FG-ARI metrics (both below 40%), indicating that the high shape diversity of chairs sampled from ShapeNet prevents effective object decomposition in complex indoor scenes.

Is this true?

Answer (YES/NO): NO